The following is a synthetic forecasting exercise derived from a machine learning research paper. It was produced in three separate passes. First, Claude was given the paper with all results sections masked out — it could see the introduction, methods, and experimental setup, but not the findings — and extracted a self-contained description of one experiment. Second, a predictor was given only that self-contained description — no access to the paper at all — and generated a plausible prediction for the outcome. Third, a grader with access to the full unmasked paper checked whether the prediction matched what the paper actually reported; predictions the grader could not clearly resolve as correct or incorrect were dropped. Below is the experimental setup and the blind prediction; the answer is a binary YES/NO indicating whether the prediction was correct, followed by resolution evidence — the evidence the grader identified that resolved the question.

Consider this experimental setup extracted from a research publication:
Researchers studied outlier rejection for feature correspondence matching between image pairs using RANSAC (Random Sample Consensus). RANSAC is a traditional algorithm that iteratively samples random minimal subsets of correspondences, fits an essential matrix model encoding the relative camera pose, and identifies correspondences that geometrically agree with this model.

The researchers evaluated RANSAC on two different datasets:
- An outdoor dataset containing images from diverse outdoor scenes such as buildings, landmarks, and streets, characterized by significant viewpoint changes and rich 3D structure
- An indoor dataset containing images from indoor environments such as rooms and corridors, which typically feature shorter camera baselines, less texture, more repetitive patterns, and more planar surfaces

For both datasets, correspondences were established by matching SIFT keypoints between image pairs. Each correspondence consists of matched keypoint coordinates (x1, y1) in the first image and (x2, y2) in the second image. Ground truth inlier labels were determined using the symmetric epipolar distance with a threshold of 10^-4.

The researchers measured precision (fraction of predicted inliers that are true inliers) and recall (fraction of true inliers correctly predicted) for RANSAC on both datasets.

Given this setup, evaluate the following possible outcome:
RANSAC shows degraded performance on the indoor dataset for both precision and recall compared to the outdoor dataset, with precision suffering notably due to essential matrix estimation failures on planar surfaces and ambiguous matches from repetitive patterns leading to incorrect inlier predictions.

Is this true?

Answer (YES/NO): NO